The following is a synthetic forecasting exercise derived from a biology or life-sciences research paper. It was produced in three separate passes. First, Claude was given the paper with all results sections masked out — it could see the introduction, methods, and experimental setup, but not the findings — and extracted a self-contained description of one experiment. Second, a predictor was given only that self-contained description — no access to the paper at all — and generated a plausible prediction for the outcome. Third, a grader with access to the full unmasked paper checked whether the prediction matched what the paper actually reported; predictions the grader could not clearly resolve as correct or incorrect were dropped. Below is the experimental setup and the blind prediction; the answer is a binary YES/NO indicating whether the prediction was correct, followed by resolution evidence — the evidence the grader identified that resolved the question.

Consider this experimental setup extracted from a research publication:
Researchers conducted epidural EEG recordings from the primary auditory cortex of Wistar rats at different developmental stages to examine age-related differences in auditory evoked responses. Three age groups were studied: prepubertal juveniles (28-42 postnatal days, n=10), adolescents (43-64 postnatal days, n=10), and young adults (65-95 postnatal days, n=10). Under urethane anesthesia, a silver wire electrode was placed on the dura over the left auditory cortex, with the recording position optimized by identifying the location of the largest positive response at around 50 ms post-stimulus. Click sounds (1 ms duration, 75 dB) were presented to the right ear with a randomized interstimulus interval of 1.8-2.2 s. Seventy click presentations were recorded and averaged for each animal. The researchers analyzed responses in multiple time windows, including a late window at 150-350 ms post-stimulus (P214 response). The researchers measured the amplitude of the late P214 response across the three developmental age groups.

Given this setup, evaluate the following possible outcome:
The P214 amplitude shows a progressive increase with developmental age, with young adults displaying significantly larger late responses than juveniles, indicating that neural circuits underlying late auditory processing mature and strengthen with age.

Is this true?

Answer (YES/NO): NO